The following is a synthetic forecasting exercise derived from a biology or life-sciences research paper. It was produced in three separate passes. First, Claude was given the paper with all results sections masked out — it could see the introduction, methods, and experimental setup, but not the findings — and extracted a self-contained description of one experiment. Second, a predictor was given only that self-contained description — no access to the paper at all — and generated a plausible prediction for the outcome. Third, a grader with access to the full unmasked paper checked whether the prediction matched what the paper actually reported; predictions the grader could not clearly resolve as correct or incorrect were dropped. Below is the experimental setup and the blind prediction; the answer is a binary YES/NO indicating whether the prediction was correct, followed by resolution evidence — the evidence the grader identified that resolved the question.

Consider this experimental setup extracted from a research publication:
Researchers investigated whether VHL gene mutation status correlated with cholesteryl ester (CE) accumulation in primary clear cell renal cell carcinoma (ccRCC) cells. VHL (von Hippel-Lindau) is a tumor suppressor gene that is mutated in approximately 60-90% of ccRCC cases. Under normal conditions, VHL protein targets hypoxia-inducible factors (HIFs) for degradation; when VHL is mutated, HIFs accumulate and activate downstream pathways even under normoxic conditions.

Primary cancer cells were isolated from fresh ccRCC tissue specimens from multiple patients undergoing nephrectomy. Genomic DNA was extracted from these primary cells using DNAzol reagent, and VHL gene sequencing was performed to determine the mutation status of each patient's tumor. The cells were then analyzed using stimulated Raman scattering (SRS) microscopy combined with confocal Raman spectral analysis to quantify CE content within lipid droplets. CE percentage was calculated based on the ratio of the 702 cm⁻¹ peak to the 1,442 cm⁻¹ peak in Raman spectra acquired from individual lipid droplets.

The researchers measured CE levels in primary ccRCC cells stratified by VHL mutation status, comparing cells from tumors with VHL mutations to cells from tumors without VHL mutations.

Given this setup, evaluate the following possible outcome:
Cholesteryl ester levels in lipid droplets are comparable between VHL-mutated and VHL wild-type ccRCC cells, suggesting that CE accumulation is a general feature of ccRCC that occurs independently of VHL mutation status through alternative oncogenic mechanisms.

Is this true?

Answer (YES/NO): NO